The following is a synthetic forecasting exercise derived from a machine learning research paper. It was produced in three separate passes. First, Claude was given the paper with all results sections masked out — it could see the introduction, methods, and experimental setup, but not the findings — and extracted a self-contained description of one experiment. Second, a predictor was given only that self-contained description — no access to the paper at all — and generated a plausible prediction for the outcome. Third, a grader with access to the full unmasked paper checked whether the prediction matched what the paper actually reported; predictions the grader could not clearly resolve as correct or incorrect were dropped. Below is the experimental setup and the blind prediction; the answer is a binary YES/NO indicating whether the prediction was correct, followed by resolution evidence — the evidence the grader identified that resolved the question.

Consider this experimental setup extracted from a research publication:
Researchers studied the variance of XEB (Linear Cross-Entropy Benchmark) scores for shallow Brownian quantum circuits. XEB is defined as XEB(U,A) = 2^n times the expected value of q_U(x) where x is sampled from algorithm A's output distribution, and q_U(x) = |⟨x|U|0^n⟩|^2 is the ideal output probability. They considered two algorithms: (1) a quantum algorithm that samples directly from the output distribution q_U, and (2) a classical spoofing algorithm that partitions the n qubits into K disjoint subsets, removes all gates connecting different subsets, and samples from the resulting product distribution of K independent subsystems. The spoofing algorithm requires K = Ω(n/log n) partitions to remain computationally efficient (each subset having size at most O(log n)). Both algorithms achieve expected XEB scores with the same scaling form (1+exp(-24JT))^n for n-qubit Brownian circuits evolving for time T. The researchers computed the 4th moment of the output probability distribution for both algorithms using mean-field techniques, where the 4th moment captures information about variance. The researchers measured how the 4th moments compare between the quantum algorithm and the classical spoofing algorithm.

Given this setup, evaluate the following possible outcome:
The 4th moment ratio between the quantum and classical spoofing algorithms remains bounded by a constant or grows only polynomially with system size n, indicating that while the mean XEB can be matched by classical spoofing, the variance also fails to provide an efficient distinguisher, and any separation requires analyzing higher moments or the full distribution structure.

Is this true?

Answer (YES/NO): NO